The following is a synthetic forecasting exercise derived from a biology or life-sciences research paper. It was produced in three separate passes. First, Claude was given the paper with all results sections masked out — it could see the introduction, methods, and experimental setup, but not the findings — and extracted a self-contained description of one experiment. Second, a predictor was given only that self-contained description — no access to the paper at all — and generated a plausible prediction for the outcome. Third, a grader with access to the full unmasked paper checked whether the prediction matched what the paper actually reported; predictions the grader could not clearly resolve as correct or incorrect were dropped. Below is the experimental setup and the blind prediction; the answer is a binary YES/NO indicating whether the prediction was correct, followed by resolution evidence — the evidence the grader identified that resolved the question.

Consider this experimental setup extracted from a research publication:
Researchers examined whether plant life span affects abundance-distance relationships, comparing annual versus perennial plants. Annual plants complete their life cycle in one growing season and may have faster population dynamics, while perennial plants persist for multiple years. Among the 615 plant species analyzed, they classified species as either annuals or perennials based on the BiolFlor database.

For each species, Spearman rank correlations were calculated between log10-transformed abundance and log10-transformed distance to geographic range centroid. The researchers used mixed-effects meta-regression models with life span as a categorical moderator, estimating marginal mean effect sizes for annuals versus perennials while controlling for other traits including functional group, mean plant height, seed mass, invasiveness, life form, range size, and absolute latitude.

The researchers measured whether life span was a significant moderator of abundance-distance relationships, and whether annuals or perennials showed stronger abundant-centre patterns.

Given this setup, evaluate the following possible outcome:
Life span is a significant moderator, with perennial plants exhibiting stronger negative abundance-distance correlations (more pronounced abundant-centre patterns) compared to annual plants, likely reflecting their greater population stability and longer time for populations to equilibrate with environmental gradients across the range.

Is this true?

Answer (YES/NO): YES